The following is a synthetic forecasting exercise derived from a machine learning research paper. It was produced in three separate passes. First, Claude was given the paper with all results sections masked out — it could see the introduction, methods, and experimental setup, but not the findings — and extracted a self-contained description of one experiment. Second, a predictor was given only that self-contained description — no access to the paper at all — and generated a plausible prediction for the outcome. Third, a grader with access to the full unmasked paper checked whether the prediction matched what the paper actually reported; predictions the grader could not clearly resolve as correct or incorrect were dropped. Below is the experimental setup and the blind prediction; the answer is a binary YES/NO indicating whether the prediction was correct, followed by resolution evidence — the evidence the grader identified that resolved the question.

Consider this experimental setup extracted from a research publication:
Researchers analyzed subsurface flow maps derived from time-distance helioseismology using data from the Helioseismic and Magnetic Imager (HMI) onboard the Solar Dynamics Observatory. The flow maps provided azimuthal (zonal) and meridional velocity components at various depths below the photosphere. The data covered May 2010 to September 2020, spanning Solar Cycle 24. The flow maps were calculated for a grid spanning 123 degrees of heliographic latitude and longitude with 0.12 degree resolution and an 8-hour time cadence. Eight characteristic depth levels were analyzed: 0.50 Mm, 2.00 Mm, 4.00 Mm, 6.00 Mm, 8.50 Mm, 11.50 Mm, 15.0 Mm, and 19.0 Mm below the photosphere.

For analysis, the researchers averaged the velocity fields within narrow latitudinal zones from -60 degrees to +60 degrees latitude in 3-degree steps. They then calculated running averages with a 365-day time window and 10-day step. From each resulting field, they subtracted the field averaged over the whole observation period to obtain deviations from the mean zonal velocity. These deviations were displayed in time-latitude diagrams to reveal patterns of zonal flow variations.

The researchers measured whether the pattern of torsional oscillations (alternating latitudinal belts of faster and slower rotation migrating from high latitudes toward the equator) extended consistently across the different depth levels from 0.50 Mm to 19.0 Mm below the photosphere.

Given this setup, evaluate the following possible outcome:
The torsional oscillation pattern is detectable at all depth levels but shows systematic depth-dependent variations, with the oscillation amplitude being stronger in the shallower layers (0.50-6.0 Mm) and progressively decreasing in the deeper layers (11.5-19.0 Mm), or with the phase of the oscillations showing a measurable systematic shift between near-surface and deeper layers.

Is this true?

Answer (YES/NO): NO